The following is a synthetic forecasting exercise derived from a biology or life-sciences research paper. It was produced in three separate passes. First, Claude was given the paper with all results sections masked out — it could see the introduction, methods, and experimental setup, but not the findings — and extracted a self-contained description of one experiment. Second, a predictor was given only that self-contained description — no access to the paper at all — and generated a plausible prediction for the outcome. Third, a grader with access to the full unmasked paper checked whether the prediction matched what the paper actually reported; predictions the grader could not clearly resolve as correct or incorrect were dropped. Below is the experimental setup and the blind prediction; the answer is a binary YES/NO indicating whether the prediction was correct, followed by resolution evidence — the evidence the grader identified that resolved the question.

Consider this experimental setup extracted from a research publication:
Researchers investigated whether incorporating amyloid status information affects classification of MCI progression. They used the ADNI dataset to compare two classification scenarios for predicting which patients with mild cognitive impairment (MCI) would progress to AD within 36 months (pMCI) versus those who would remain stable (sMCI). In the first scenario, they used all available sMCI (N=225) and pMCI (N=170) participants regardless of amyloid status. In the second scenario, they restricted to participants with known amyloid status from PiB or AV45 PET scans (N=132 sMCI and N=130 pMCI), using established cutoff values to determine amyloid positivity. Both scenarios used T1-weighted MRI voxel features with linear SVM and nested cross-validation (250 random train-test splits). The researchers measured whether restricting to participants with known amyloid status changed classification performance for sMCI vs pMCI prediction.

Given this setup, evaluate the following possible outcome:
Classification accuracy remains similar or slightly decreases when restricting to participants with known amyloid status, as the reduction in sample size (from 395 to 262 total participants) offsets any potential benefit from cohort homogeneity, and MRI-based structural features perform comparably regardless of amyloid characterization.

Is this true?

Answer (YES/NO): NO